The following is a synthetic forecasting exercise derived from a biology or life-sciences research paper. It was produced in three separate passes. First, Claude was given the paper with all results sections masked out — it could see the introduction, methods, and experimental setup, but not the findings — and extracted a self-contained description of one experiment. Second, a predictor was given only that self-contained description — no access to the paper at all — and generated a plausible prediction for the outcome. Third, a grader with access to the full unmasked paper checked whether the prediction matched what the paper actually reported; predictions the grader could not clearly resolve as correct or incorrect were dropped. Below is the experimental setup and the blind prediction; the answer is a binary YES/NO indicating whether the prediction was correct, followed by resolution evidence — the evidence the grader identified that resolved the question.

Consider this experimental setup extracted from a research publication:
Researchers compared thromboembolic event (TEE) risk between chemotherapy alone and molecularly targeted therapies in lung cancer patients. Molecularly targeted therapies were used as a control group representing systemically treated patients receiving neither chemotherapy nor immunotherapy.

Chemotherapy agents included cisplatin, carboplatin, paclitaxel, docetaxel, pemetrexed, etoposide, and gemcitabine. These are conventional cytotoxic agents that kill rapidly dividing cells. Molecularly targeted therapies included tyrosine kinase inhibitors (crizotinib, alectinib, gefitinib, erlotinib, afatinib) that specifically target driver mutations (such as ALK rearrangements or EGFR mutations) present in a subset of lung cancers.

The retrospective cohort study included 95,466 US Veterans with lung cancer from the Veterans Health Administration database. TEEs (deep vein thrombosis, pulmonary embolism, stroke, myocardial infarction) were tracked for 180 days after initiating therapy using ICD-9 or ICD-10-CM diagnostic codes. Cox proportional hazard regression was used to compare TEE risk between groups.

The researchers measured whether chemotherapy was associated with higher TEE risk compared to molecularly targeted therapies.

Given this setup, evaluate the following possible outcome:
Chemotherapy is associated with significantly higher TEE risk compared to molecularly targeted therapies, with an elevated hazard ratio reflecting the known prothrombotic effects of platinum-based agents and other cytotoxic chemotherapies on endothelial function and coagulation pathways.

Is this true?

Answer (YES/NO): YES